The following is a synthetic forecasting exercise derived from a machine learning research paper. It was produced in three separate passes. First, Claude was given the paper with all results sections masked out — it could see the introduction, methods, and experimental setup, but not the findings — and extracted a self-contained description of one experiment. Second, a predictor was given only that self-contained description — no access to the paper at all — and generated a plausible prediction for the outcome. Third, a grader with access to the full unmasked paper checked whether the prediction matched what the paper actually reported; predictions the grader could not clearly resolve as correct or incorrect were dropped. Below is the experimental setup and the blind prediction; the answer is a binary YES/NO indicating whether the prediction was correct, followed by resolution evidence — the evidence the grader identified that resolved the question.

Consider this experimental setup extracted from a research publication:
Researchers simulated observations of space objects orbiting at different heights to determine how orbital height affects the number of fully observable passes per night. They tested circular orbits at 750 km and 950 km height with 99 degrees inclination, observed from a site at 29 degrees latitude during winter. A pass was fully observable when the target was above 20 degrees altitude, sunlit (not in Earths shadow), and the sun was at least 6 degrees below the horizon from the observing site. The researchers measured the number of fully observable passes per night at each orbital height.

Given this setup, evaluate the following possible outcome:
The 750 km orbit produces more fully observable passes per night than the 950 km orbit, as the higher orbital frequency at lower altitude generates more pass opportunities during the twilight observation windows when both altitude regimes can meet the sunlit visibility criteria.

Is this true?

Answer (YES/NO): YES